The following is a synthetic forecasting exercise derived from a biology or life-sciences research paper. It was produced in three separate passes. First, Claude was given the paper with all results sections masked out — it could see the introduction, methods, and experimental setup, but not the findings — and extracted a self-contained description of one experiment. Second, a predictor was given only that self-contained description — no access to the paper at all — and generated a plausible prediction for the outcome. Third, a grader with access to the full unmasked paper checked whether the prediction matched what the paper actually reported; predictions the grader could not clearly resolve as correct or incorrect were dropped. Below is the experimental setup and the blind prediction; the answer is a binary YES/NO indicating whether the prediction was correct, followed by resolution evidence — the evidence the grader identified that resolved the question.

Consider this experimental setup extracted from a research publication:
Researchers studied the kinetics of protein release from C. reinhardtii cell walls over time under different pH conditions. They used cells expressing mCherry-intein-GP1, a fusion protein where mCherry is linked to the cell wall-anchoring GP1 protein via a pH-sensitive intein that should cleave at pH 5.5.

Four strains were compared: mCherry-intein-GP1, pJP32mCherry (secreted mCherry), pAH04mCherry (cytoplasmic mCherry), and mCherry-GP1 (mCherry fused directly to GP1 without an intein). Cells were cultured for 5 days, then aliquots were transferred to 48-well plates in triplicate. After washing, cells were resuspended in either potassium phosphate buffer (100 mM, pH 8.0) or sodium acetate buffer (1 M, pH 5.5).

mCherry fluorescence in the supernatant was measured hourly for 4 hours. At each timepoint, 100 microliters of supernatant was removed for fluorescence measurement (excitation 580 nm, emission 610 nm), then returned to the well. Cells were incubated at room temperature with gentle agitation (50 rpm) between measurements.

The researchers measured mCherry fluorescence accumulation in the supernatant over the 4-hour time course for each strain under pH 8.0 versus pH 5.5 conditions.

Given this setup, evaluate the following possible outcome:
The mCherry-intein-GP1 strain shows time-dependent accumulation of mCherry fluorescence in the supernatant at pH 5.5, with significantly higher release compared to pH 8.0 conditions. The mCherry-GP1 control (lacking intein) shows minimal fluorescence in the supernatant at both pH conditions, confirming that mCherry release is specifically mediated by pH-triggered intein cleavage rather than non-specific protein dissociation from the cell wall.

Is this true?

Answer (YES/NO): YES